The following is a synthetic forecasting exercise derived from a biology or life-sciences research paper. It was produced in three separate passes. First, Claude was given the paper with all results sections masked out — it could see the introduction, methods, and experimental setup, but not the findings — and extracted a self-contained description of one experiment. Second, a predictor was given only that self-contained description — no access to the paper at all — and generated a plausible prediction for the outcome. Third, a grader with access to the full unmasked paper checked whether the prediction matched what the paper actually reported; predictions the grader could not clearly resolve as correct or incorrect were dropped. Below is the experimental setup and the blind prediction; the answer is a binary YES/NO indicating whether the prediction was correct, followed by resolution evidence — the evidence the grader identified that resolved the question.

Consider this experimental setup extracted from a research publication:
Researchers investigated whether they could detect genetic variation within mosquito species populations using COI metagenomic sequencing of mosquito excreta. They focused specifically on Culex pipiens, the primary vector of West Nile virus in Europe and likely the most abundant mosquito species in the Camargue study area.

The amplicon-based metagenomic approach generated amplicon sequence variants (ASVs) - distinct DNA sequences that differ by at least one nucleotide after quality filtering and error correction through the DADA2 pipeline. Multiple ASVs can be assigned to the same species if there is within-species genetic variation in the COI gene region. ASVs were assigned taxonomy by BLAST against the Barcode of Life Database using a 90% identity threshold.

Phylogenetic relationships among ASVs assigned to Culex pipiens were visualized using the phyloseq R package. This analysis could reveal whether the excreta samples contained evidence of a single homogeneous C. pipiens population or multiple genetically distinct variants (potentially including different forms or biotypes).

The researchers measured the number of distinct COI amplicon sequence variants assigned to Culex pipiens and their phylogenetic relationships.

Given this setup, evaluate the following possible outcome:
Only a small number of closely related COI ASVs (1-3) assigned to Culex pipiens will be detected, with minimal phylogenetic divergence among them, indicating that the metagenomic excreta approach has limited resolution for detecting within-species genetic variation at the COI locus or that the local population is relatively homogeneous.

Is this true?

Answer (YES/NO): NO